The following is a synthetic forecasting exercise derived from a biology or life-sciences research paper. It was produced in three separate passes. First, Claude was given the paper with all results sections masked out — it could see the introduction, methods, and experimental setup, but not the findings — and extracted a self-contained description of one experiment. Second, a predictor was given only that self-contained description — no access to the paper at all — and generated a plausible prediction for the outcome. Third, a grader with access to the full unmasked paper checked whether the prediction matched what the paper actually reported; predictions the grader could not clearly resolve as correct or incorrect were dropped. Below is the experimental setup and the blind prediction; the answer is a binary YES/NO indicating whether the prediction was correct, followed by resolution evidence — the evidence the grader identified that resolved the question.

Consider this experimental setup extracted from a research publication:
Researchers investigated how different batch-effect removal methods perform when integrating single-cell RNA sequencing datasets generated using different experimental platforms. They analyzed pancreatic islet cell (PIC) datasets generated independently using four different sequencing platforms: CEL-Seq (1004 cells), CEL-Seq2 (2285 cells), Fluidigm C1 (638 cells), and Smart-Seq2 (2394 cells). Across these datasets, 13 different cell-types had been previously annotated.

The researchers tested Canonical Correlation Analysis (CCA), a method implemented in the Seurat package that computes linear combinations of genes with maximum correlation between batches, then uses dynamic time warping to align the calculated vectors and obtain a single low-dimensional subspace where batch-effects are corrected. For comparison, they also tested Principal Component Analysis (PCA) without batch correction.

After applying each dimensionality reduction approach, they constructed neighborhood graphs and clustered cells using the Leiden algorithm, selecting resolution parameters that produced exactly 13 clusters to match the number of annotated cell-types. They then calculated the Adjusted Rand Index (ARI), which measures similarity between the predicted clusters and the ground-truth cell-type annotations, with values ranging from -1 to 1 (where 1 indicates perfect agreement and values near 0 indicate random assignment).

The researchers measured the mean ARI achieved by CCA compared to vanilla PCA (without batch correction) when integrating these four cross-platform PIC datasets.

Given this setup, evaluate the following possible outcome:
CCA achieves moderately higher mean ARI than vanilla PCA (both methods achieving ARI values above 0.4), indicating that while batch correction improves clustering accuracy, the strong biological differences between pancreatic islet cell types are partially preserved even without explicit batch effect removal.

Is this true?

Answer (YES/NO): NO